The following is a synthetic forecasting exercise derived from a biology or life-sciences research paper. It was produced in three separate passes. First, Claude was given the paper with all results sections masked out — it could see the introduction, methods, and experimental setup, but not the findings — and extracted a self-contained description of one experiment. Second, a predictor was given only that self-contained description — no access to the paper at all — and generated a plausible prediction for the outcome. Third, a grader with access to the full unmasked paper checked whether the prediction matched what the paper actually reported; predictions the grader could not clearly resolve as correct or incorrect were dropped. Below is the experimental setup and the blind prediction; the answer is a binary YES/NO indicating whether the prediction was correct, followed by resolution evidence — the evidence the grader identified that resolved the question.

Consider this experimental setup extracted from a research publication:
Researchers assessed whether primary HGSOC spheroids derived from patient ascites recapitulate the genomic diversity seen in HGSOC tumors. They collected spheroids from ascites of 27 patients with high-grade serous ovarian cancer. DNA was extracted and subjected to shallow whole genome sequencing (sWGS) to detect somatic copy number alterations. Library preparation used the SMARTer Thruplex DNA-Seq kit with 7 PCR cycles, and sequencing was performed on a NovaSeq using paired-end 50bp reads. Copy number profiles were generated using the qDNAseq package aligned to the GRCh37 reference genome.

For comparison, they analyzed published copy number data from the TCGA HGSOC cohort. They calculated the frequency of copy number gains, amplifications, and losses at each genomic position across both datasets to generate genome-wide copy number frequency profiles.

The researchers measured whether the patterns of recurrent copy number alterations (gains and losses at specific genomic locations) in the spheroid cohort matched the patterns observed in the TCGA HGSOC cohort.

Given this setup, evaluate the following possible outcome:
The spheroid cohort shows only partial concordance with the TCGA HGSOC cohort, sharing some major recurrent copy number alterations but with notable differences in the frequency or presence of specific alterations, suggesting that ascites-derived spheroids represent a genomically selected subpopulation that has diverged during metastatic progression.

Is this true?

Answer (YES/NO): NO